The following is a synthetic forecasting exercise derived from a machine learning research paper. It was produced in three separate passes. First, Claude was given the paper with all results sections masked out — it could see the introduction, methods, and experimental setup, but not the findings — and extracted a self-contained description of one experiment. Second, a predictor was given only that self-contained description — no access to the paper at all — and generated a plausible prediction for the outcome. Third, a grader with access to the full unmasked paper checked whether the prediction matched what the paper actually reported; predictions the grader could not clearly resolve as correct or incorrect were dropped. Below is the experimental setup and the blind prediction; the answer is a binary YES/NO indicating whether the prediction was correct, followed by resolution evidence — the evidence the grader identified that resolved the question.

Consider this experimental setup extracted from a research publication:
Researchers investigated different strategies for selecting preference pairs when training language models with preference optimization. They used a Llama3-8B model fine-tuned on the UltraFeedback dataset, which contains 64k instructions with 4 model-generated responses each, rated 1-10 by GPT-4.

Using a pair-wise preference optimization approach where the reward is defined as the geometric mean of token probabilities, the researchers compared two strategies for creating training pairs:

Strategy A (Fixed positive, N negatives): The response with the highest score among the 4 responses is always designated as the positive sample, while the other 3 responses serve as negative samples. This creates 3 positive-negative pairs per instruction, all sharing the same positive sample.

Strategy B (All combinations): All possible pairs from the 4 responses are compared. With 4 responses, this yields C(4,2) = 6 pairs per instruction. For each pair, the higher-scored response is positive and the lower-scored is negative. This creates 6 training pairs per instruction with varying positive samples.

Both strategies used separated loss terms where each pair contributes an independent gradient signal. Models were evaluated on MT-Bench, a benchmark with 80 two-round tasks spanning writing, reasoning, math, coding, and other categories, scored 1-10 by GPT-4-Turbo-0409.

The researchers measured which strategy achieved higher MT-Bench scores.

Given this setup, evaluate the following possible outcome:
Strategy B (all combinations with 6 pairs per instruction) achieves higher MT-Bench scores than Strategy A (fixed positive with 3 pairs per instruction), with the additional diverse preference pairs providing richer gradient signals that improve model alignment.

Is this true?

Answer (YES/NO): NO